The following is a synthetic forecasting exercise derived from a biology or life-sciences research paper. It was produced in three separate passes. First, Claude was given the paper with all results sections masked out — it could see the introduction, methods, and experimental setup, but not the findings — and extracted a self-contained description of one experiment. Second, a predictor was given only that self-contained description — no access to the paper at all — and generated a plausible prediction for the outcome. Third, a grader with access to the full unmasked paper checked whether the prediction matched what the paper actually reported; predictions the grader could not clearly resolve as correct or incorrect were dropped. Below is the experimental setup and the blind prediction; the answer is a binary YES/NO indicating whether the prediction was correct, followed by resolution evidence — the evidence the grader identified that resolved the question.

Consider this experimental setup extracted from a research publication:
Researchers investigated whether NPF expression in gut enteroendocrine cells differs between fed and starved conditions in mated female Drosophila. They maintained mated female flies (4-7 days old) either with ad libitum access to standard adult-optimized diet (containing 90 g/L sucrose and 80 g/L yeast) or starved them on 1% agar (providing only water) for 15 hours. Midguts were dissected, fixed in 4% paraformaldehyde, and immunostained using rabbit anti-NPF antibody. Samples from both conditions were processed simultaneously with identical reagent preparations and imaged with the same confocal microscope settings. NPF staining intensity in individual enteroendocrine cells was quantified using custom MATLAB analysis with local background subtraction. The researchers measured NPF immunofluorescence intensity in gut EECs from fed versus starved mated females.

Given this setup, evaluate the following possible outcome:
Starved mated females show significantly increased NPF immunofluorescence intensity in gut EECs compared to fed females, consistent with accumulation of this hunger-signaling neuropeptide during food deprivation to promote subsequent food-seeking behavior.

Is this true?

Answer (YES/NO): NO